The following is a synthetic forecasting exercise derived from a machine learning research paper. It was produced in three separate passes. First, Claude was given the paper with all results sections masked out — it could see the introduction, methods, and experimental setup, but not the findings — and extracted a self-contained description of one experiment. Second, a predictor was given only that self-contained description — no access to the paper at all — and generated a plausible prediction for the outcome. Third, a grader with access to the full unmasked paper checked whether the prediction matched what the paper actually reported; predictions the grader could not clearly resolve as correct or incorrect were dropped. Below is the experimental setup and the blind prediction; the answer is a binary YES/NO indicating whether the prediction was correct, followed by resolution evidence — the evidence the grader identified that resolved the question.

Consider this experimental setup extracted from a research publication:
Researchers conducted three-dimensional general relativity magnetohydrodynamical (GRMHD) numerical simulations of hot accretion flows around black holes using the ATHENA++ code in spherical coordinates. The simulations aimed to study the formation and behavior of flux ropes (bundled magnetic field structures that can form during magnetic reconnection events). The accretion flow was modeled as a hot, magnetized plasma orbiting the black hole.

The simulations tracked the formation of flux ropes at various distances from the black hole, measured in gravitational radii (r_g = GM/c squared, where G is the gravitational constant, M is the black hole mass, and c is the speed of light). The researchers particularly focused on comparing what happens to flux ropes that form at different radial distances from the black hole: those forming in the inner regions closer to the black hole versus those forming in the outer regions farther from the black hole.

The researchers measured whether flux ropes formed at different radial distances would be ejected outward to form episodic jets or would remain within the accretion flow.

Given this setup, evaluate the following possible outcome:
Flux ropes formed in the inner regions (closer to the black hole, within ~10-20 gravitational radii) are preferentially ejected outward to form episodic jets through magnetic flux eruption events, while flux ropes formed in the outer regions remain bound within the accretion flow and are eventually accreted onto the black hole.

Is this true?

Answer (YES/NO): NO